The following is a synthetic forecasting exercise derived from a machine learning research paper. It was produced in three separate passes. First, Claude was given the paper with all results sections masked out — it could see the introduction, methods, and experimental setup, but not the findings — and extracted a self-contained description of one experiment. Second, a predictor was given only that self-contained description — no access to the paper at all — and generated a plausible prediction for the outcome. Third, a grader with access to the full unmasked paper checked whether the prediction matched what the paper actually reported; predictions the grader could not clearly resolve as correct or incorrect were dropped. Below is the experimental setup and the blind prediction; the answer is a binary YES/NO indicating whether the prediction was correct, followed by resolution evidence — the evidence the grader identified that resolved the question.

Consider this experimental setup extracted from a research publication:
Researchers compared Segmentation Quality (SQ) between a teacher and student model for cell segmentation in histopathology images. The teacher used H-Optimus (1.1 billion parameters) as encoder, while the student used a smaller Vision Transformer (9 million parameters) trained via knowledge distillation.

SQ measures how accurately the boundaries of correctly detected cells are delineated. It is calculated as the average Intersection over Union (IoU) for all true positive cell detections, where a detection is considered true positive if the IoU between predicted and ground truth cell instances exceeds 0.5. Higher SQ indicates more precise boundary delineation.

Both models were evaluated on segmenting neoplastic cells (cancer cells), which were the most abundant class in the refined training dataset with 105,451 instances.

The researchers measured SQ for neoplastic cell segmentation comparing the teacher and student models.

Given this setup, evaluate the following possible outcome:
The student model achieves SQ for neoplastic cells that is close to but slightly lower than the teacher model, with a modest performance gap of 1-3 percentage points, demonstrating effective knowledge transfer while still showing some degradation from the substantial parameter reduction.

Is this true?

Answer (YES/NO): NO